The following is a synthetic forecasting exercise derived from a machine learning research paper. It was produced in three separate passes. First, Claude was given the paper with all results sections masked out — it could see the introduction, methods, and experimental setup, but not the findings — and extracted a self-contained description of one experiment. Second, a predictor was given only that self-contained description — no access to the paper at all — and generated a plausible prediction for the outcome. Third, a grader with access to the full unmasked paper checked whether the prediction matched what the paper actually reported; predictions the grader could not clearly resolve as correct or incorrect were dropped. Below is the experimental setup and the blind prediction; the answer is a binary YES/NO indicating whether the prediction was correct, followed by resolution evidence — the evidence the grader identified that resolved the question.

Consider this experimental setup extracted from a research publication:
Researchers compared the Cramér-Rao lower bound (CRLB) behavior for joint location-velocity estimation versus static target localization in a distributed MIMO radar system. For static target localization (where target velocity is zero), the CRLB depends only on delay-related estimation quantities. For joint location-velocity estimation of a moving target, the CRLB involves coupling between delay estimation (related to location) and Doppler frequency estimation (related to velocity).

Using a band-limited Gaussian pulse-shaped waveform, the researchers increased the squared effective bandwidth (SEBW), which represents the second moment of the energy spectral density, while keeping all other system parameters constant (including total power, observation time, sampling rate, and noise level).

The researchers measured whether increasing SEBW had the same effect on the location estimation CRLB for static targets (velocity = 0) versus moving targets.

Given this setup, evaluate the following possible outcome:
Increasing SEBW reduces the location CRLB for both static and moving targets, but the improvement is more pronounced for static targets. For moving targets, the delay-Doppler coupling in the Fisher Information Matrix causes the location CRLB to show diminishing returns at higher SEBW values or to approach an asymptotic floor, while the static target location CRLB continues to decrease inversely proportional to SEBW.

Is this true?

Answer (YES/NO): NO